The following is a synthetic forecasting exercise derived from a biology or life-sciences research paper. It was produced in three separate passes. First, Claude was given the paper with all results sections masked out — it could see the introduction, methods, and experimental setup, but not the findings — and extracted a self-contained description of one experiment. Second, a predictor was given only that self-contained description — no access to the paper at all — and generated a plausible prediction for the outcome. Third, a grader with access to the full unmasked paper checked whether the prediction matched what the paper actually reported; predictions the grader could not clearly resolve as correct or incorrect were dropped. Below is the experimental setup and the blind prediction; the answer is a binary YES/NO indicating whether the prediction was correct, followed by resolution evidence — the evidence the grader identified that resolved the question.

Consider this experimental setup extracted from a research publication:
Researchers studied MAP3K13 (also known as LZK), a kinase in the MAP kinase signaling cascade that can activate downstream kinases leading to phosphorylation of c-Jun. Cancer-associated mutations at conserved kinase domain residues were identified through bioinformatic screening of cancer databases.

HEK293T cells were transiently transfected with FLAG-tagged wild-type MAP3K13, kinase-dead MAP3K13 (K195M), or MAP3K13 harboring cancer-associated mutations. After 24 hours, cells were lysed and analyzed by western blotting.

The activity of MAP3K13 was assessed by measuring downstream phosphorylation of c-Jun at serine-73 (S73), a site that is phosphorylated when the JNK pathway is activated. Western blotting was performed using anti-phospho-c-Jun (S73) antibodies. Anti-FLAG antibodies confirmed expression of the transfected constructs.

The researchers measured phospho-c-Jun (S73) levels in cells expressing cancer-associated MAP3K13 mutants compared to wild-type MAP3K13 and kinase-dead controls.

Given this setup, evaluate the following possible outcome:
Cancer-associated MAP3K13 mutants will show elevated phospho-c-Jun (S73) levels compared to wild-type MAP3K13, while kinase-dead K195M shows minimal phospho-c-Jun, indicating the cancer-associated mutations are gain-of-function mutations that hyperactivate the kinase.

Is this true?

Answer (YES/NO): NO